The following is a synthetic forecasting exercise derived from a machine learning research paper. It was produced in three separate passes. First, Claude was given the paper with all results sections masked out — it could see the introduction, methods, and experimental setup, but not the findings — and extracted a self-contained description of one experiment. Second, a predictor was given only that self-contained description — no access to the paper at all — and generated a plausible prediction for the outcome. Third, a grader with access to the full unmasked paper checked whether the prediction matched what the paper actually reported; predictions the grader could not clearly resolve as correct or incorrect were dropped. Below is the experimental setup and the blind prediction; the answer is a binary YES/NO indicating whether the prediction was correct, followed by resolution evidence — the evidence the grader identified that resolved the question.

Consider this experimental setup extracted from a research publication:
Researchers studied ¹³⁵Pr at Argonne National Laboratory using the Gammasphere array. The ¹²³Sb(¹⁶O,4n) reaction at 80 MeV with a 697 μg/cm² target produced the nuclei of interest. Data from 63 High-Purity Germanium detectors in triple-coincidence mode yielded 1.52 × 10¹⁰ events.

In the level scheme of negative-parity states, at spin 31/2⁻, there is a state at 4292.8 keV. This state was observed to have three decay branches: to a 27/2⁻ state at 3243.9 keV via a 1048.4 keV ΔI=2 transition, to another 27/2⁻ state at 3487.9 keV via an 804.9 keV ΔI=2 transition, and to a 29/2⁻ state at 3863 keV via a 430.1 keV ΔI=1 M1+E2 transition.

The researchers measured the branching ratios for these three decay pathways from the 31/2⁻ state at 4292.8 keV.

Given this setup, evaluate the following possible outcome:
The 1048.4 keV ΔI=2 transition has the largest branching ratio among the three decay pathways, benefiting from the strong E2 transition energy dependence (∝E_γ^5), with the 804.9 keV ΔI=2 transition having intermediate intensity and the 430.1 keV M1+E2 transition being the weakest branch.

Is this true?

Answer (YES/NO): NO